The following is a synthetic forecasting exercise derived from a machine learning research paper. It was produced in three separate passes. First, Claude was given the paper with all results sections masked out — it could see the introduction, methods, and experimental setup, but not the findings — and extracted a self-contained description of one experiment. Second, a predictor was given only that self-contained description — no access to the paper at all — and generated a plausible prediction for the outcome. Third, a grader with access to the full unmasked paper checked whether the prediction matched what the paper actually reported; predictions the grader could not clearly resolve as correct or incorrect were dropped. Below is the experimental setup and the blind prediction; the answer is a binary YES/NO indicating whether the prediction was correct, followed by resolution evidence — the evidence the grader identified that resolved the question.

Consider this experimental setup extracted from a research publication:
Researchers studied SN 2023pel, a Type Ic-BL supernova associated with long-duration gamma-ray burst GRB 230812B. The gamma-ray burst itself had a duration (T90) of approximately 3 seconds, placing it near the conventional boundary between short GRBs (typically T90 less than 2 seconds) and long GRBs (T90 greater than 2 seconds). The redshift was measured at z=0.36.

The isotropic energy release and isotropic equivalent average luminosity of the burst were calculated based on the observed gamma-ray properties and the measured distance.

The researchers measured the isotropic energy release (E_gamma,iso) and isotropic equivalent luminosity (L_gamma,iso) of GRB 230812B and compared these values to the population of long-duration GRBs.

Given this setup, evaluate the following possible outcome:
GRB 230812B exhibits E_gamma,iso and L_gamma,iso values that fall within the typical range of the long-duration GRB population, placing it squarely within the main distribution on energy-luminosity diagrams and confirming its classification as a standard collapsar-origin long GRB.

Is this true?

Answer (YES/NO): NO